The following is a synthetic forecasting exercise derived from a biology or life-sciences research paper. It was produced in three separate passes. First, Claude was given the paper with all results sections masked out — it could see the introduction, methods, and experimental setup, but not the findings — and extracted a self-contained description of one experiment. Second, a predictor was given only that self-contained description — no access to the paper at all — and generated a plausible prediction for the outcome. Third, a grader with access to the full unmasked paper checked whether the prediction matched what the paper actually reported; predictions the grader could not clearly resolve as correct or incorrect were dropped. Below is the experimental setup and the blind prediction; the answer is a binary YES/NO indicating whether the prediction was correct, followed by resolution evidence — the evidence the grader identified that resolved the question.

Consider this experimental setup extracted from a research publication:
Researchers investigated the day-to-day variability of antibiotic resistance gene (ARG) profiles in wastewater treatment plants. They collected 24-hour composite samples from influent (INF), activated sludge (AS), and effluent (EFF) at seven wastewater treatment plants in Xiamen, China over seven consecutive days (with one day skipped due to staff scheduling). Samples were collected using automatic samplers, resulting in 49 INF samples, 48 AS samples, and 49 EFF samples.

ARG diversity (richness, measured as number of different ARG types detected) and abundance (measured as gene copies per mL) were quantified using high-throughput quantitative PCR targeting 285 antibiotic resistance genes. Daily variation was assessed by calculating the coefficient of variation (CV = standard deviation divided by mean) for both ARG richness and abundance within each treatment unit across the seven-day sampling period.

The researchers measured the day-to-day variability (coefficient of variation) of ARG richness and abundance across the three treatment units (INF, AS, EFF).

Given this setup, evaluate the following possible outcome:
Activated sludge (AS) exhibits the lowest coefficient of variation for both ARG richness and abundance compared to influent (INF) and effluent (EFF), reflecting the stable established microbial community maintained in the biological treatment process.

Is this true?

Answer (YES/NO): NO